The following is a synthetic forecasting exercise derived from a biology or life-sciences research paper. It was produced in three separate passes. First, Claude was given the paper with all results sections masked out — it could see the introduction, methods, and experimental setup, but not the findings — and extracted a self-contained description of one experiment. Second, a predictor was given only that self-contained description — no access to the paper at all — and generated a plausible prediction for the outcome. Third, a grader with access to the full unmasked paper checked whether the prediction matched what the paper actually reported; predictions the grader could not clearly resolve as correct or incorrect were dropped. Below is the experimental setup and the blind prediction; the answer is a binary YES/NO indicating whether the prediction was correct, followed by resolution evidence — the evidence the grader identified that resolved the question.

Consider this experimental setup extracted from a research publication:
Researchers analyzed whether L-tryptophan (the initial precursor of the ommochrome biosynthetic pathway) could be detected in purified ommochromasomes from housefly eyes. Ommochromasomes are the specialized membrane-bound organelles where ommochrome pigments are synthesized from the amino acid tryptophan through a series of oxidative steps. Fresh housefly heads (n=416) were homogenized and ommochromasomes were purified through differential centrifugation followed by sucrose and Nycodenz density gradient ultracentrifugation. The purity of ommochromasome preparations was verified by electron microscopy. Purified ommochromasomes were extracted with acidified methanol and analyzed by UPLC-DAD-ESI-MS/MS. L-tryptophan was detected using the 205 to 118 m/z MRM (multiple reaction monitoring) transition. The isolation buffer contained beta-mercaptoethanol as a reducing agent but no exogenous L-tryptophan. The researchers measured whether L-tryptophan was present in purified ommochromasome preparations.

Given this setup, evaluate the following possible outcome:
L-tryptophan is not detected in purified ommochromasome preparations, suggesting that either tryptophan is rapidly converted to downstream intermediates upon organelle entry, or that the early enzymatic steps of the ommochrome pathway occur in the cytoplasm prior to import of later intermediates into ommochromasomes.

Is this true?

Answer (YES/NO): YES